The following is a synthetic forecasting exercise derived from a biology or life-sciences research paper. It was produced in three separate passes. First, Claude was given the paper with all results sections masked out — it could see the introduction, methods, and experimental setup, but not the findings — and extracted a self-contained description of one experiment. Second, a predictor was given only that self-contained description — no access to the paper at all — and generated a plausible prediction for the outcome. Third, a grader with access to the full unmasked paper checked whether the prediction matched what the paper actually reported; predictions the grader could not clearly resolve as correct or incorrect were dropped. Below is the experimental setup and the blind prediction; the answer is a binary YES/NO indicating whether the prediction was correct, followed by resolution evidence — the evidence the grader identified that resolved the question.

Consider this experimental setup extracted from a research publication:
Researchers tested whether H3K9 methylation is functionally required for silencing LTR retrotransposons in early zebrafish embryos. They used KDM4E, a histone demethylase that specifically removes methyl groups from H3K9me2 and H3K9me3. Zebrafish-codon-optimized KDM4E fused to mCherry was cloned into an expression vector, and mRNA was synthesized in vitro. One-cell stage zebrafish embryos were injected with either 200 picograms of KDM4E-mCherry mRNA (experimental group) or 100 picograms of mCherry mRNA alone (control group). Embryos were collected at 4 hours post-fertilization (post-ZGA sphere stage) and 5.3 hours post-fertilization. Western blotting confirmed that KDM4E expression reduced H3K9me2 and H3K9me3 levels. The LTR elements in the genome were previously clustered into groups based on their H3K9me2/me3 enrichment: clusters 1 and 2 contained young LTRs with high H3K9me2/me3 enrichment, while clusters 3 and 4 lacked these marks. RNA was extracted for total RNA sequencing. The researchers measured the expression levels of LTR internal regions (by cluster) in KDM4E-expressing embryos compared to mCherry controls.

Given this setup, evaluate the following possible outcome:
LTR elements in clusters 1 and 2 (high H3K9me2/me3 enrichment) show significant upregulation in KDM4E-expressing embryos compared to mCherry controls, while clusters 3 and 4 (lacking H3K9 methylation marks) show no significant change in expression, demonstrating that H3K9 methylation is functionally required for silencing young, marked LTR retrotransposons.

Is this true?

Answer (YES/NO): YES